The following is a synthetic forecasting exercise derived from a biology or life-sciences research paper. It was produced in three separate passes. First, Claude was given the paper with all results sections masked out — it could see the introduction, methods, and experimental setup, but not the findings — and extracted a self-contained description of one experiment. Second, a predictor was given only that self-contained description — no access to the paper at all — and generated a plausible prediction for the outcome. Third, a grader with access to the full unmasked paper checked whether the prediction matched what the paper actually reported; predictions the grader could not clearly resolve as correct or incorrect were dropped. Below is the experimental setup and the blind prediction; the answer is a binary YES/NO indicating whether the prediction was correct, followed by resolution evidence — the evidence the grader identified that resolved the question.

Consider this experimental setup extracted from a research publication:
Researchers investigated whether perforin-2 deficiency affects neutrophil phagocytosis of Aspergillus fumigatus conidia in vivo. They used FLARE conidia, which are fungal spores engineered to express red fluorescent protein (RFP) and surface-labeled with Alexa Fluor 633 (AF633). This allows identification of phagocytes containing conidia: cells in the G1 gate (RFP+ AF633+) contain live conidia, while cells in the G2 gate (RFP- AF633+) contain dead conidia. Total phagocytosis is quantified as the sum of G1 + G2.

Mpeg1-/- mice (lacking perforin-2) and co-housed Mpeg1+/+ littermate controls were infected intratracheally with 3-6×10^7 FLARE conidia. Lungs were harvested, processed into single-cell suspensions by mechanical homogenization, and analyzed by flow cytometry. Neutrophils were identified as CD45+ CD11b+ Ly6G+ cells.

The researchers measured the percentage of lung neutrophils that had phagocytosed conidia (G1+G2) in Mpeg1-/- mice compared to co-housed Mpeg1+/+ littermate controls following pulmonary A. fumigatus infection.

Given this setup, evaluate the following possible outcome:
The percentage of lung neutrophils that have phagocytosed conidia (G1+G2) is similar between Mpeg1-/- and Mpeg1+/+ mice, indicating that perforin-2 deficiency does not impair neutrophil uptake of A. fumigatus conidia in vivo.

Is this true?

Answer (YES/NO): YES